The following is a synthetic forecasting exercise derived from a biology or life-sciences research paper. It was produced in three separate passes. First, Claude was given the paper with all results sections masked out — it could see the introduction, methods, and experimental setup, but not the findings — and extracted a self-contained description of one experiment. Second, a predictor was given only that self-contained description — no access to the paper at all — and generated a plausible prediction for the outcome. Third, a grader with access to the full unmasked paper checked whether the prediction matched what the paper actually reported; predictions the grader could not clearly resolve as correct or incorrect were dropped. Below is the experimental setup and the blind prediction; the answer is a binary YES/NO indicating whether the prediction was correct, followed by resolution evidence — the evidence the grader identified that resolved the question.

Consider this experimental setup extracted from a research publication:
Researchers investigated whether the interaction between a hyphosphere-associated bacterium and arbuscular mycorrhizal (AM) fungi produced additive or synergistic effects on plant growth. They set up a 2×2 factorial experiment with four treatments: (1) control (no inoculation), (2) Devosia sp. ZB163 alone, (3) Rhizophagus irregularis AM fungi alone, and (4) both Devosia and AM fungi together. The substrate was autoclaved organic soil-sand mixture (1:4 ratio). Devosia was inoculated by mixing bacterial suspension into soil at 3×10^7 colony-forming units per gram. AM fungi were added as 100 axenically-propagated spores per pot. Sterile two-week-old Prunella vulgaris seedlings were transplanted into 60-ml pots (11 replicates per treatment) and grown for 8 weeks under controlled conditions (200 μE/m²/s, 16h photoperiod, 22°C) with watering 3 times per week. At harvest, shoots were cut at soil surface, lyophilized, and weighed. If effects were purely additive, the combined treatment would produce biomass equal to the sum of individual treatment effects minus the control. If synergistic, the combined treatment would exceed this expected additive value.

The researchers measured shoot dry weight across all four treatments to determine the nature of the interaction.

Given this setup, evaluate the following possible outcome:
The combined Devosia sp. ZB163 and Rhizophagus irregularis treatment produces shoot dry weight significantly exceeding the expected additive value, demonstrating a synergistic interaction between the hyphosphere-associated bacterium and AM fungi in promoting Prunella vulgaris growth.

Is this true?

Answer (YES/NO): YES